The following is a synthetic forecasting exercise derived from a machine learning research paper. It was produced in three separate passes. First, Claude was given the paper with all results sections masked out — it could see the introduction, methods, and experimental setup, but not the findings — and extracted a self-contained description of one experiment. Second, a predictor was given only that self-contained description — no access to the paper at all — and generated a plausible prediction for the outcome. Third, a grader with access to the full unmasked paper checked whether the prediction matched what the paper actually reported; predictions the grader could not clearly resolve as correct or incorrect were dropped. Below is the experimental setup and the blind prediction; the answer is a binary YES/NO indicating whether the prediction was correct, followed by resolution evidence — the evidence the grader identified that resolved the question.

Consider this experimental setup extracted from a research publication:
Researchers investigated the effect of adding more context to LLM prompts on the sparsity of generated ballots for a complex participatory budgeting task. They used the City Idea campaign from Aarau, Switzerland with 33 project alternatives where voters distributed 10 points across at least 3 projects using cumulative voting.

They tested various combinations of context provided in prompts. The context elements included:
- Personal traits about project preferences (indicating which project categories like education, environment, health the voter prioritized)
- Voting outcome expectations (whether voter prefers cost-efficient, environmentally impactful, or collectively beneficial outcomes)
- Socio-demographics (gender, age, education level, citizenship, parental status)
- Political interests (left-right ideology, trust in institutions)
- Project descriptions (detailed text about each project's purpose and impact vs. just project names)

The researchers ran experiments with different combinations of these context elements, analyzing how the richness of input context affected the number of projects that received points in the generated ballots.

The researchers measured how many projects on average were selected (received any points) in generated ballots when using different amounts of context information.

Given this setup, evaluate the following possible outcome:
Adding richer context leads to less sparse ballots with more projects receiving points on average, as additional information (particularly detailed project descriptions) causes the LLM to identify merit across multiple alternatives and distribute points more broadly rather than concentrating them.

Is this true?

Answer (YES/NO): YES